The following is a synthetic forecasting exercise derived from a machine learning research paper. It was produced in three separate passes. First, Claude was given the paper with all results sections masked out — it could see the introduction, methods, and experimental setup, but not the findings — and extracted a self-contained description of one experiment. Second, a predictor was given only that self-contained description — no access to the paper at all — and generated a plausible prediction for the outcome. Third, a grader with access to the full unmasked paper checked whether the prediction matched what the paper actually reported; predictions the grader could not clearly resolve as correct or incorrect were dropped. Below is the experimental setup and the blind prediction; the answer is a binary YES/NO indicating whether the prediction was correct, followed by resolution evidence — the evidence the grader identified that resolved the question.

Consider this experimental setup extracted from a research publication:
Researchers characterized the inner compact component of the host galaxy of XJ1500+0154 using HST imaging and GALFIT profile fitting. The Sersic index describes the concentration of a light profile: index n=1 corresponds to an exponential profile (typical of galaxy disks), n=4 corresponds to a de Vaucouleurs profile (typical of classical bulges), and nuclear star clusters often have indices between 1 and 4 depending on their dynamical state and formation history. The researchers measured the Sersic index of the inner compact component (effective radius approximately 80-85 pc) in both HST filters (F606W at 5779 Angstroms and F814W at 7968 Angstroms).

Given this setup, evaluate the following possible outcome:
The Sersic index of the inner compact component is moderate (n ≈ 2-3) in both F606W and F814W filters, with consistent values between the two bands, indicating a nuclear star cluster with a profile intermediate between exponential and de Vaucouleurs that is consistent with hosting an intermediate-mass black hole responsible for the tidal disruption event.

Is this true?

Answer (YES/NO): NO